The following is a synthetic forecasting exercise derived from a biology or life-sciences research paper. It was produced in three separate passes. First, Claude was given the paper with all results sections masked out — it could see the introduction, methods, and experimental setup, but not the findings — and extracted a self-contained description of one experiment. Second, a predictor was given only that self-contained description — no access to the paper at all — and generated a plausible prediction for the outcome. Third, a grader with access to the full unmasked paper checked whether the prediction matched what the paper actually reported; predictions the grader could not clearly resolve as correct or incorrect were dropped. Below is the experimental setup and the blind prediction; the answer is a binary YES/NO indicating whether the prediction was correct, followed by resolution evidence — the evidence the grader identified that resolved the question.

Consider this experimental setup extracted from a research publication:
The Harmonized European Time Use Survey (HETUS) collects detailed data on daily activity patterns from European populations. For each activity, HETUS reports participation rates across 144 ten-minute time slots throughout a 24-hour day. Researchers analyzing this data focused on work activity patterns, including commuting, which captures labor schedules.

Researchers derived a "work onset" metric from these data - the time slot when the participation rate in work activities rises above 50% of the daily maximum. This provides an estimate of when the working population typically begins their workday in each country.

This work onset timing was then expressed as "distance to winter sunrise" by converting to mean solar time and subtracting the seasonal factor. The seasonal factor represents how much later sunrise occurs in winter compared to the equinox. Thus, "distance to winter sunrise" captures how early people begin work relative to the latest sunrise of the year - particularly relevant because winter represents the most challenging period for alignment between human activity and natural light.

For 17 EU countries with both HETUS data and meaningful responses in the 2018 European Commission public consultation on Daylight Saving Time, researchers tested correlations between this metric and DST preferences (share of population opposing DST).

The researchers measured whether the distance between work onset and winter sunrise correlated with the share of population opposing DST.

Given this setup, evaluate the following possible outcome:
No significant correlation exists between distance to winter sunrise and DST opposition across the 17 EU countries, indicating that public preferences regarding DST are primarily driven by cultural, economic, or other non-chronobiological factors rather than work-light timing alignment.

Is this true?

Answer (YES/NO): NO